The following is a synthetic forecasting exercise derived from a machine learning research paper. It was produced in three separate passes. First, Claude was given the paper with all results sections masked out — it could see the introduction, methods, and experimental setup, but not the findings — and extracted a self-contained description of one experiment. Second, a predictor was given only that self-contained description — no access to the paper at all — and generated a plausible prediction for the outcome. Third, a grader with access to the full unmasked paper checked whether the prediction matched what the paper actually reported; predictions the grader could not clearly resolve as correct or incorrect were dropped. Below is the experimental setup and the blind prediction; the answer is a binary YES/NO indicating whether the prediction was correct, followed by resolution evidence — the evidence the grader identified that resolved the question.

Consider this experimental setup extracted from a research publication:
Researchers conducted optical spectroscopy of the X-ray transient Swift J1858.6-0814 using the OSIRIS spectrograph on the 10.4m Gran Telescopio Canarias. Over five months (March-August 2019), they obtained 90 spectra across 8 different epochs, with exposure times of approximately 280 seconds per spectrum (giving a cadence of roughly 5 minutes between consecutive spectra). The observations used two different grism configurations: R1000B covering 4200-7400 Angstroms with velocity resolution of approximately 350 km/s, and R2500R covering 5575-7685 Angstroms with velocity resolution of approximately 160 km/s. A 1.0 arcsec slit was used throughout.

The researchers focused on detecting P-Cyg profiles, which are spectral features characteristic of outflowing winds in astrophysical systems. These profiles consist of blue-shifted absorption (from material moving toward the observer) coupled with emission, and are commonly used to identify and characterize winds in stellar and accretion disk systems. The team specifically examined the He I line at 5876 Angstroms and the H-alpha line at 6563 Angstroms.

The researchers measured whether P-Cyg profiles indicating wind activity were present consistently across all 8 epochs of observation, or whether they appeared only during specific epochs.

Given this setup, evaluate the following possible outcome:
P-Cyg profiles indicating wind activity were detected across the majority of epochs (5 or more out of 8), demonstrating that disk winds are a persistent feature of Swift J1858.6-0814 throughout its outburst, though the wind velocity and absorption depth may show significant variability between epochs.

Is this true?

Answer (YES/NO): YES